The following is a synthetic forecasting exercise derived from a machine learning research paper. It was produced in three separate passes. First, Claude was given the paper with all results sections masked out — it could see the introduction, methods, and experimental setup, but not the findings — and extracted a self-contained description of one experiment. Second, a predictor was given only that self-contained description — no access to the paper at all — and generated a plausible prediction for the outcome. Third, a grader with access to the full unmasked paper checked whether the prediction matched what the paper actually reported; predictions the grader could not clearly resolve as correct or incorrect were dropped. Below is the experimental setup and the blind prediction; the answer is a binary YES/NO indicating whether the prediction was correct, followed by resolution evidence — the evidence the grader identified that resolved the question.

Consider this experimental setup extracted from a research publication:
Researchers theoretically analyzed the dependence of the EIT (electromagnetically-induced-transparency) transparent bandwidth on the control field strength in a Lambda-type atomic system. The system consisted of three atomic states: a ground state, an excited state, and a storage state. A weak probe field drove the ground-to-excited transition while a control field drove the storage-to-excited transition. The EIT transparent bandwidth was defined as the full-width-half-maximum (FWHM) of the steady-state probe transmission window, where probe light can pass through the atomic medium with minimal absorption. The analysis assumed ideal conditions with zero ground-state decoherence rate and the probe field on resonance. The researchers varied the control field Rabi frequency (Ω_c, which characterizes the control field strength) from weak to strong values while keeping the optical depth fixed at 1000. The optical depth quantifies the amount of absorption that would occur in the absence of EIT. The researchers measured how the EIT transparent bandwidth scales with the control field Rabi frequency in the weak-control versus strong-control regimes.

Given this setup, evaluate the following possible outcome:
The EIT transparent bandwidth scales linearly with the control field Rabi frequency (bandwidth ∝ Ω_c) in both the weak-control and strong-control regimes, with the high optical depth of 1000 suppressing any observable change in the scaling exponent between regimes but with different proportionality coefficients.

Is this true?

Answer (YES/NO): NO